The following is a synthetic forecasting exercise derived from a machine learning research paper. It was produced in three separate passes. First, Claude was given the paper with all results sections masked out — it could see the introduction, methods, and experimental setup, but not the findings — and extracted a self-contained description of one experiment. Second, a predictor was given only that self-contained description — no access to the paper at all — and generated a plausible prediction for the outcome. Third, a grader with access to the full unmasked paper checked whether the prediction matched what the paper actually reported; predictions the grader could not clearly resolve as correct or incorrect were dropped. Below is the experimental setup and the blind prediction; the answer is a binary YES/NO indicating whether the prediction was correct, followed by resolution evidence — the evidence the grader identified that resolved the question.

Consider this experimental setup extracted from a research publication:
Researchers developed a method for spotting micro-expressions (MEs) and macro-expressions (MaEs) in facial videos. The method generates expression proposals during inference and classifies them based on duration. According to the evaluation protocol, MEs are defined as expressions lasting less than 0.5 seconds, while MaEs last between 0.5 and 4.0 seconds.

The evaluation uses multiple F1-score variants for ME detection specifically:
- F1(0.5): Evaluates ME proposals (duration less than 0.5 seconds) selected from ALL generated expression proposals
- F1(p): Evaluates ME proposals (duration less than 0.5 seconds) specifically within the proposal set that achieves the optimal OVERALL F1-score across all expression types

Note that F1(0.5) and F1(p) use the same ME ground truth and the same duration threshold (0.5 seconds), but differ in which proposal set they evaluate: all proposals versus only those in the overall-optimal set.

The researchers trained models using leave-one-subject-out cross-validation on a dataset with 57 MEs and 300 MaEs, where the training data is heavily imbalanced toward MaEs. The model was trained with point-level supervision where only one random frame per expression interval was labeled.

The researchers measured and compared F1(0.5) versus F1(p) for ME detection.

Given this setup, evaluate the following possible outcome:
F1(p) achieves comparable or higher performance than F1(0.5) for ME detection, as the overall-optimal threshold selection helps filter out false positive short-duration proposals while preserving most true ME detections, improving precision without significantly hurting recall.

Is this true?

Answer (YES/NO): NO